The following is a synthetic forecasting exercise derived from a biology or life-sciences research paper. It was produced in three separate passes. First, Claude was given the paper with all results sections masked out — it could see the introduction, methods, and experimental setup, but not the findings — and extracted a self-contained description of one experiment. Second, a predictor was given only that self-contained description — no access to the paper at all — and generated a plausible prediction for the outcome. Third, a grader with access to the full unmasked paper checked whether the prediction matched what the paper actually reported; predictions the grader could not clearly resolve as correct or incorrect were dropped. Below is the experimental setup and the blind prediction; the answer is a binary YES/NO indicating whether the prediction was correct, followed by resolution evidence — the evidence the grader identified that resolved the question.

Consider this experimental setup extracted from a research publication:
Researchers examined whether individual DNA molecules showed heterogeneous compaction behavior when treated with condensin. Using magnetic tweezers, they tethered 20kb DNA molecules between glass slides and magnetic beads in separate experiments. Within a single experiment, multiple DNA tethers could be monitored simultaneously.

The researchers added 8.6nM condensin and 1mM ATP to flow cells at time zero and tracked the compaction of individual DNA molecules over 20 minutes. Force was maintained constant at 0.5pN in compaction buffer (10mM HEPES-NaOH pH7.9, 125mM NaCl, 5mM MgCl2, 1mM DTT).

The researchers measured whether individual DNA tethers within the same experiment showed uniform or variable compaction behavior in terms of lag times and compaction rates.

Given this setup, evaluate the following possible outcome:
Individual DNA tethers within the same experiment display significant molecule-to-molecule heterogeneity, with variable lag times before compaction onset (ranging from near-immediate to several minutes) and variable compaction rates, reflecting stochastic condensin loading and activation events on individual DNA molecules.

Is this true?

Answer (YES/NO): YES